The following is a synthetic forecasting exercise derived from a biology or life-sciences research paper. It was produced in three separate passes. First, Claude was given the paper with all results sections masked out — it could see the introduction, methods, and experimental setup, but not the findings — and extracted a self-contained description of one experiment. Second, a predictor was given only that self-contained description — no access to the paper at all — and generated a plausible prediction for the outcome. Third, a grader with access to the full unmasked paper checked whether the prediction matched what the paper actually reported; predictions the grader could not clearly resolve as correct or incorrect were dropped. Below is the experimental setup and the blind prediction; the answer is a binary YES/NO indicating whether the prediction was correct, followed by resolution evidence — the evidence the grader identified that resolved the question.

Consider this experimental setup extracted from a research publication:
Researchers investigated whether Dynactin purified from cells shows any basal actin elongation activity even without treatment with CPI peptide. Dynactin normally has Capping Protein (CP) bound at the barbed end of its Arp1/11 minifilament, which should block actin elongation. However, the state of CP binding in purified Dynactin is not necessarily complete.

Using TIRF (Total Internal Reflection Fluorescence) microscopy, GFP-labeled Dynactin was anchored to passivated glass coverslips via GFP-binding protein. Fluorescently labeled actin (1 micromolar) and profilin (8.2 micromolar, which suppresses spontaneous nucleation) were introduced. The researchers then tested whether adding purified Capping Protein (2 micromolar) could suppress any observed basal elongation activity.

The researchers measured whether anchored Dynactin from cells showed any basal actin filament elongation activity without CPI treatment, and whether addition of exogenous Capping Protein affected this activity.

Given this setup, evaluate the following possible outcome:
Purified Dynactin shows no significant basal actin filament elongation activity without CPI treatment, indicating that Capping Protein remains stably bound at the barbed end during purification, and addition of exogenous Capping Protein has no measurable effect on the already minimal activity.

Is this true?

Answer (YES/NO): NO